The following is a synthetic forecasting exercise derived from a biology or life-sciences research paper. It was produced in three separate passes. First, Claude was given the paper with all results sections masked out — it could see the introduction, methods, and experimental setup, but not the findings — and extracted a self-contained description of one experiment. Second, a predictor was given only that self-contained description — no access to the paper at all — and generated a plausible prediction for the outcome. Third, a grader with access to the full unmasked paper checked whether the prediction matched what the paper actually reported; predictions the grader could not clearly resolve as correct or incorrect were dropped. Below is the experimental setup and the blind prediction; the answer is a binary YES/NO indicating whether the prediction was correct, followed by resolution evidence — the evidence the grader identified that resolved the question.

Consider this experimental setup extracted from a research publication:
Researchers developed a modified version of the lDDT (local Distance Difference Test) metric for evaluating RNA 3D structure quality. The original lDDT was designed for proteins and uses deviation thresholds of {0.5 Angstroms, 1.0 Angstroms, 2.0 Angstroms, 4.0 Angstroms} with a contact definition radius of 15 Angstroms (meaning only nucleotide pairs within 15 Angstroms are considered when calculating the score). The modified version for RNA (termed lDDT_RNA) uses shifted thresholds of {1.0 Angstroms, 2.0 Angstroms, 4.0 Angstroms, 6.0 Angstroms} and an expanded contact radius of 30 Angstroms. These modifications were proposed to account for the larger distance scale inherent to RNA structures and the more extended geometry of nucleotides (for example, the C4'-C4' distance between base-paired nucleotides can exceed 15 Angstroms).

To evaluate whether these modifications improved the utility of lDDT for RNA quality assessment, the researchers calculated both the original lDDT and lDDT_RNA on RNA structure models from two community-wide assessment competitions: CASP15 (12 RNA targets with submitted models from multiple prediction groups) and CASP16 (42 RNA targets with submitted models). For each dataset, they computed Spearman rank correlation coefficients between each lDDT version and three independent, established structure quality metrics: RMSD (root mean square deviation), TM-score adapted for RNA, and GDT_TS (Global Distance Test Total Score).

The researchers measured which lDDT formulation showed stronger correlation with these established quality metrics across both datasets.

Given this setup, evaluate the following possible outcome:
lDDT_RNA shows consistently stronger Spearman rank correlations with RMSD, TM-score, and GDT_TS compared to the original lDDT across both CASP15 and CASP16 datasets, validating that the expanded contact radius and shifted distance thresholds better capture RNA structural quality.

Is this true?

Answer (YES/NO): YES